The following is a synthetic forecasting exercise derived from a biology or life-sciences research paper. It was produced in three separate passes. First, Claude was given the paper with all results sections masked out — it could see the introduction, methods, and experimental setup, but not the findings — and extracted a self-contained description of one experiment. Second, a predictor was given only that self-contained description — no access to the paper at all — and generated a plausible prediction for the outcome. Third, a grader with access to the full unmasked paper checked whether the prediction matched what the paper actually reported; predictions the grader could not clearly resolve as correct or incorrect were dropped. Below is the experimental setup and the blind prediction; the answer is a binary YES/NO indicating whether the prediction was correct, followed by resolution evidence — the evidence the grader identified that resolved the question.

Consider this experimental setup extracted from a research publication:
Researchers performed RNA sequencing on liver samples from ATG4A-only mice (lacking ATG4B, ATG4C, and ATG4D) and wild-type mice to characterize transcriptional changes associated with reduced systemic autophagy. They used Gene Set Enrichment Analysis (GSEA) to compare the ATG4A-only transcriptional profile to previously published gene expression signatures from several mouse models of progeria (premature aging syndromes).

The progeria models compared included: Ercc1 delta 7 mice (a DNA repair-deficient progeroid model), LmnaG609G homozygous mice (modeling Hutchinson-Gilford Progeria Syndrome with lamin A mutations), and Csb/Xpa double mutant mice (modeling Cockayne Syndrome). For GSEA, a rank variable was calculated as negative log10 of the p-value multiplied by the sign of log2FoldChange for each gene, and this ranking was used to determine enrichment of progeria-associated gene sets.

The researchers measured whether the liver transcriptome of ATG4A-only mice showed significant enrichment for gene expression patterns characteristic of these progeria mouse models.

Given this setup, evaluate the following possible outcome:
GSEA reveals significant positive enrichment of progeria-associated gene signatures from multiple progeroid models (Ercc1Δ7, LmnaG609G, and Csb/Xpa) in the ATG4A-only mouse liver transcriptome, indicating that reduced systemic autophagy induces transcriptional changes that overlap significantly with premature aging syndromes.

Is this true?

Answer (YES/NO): YES